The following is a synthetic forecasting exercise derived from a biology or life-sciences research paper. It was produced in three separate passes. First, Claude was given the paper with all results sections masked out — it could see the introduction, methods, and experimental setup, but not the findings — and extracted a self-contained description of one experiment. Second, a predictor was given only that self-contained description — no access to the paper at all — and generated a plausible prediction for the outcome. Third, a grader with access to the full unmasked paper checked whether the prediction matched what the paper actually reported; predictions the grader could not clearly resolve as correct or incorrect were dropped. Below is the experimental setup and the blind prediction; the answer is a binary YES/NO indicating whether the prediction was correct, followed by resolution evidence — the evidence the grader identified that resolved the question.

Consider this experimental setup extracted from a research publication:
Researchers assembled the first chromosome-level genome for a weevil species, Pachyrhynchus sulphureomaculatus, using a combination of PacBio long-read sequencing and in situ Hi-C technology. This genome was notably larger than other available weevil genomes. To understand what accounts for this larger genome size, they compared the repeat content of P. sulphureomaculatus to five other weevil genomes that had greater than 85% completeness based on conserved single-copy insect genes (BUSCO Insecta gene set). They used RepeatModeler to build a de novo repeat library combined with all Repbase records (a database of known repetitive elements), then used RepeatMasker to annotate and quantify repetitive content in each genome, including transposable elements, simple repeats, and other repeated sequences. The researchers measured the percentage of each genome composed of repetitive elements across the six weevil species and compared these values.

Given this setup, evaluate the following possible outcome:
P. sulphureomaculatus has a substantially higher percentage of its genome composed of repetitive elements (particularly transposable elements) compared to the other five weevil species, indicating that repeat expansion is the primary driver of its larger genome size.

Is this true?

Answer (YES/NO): NO